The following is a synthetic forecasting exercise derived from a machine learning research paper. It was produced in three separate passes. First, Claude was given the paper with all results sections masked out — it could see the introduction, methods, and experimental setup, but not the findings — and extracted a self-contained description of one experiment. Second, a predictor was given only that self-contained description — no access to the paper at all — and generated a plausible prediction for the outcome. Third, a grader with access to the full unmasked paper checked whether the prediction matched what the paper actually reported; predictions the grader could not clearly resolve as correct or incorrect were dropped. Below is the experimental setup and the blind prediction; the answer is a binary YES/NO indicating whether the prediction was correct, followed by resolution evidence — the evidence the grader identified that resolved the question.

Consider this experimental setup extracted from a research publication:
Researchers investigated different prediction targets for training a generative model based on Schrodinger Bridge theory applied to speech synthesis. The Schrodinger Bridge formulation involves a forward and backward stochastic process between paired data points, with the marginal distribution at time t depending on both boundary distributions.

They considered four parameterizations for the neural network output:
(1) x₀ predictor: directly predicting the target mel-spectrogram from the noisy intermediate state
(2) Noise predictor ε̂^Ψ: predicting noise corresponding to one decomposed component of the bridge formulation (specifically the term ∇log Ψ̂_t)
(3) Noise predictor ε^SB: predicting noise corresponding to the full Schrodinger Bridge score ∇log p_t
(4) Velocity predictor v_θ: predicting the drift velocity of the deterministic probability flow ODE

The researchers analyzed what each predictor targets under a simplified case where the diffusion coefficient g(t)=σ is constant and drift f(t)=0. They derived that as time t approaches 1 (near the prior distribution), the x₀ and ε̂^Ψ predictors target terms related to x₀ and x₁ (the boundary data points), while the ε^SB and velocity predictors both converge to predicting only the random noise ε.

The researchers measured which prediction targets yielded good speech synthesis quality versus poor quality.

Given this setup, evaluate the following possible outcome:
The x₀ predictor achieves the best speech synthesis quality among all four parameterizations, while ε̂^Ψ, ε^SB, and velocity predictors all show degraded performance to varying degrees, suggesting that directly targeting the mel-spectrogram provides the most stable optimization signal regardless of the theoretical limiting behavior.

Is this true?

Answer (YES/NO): YES